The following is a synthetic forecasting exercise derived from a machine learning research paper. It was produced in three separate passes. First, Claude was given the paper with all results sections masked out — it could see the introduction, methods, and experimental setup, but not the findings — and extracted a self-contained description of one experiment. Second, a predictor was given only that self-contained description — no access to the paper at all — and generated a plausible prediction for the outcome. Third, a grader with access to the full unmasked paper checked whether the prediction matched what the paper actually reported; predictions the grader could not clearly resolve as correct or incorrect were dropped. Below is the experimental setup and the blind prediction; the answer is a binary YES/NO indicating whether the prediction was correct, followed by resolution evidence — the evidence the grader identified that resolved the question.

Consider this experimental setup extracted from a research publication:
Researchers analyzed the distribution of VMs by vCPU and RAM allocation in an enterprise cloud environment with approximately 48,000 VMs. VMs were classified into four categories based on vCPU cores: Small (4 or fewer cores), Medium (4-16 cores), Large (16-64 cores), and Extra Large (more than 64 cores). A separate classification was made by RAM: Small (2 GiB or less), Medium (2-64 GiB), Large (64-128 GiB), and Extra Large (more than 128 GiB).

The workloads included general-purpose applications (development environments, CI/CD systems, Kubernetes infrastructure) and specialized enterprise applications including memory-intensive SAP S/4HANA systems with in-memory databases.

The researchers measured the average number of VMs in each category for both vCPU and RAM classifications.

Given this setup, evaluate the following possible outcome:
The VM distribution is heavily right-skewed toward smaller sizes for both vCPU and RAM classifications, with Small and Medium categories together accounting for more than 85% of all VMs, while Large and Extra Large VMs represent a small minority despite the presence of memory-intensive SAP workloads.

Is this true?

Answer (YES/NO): YES